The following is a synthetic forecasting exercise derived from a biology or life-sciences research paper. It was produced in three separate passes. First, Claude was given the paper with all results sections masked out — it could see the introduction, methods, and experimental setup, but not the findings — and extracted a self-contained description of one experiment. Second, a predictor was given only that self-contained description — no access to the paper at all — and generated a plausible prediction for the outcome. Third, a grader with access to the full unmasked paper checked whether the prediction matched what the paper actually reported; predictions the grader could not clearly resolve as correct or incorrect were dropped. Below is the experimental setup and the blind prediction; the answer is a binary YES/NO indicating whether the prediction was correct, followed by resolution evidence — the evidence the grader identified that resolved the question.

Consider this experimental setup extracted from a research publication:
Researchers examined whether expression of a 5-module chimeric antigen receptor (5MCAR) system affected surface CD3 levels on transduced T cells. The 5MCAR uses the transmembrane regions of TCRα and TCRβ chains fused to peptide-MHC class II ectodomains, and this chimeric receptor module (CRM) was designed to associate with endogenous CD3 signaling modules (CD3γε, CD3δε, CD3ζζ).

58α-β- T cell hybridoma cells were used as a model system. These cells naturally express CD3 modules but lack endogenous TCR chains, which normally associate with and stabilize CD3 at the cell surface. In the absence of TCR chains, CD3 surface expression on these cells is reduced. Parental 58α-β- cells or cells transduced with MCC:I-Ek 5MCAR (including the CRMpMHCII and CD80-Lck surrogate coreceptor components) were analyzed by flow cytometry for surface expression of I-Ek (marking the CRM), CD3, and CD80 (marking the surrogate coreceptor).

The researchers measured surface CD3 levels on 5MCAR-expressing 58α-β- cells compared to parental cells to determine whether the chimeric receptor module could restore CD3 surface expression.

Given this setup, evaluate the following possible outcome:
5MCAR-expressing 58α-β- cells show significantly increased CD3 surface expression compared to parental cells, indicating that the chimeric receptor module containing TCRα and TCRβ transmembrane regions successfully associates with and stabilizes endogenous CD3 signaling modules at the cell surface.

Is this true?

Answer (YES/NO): YES